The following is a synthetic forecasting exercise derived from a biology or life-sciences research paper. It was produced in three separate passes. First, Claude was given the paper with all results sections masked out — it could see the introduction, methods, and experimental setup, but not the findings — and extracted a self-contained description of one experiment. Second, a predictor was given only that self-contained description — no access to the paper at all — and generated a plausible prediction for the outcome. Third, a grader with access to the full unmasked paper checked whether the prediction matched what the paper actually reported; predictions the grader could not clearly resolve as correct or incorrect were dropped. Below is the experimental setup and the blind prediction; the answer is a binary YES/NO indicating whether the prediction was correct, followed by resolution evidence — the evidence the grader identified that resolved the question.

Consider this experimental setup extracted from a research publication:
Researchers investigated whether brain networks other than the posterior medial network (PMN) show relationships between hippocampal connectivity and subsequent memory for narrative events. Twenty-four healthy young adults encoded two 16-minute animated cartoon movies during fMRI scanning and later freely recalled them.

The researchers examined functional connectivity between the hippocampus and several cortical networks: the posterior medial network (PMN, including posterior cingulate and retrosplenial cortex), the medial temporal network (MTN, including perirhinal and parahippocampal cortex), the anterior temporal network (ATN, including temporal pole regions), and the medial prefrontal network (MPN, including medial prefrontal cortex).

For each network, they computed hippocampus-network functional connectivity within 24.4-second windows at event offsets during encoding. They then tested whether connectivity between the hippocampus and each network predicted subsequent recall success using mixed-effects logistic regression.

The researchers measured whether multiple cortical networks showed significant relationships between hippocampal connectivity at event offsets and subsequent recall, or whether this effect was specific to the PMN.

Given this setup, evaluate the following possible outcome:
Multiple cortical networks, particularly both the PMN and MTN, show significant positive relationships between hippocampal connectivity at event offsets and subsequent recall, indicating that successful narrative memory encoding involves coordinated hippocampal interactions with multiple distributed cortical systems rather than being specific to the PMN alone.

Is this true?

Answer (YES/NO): NO